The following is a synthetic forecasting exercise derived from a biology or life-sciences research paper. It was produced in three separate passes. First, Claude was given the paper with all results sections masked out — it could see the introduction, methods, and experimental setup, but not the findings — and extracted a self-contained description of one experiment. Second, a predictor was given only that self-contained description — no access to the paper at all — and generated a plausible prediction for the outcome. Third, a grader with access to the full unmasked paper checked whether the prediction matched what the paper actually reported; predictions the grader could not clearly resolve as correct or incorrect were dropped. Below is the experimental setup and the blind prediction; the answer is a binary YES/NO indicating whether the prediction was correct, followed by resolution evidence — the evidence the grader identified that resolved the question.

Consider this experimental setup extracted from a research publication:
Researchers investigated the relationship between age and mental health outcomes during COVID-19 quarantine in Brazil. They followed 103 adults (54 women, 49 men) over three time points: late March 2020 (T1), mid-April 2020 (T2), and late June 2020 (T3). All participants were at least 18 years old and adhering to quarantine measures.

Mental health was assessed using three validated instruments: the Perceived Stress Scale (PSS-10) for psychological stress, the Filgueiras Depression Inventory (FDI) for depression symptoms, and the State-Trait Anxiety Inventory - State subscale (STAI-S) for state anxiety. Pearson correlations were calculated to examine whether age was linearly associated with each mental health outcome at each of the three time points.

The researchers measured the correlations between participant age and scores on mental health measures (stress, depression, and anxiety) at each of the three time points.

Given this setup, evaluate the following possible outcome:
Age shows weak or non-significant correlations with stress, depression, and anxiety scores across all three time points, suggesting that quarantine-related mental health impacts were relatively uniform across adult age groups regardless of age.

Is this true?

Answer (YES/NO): NO